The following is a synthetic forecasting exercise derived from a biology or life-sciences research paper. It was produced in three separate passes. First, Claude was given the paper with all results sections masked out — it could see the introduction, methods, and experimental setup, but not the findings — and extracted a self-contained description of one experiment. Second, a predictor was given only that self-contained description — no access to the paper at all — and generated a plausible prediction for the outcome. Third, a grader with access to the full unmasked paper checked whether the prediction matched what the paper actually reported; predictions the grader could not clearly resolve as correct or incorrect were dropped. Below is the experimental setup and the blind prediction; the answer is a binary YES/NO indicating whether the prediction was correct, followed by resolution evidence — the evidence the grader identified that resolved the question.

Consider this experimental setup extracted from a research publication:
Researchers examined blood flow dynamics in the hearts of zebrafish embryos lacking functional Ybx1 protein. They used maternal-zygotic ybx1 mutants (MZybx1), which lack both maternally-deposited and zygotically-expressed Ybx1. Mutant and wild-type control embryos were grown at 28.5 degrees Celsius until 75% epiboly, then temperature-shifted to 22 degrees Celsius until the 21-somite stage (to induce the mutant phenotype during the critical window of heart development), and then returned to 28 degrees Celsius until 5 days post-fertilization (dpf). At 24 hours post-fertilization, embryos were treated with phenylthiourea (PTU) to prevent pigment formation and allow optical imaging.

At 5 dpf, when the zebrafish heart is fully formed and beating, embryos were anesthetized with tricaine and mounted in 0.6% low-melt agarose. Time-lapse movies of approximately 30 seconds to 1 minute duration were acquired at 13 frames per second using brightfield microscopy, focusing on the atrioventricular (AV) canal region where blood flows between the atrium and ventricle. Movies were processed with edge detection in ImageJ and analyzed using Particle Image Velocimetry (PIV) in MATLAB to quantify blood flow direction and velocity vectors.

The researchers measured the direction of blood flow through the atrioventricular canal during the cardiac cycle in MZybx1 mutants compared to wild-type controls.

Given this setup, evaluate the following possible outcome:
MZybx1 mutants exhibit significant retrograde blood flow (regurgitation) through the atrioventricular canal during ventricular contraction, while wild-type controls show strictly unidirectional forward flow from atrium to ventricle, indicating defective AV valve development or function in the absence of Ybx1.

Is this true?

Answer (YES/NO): YES